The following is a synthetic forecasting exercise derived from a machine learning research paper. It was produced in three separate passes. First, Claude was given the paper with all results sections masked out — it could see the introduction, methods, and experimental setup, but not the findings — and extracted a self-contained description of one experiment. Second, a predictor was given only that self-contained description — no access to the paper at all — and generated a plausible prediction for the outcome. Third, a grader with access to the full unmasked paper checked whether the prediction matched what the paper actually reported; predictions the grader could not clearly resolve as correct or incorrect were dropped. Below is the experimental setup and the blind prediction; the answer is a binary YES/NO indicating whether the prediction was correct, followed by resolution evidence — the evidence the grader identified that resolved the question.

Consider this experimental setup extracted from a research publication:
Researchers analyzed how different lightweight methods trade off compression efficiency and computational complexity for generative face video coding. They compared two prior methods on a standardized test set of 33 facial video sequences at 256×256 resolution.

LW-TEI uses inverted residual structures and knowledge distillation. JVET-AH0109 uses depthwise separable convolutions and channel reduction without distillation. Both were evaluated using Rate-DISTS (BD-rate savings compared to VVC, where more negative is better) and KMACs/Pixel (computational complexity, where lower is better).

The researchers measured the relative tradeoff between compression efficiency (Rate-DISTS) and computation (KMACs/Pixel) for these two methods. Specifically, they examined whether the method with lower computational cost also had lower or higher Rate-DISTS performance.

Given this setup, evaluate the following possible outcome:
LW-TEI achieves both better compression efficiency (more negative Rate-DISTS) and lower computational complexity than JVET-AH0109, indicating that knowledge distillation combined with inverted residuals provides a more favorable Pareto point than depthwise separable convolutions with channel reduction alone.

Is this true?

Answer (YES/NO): NO